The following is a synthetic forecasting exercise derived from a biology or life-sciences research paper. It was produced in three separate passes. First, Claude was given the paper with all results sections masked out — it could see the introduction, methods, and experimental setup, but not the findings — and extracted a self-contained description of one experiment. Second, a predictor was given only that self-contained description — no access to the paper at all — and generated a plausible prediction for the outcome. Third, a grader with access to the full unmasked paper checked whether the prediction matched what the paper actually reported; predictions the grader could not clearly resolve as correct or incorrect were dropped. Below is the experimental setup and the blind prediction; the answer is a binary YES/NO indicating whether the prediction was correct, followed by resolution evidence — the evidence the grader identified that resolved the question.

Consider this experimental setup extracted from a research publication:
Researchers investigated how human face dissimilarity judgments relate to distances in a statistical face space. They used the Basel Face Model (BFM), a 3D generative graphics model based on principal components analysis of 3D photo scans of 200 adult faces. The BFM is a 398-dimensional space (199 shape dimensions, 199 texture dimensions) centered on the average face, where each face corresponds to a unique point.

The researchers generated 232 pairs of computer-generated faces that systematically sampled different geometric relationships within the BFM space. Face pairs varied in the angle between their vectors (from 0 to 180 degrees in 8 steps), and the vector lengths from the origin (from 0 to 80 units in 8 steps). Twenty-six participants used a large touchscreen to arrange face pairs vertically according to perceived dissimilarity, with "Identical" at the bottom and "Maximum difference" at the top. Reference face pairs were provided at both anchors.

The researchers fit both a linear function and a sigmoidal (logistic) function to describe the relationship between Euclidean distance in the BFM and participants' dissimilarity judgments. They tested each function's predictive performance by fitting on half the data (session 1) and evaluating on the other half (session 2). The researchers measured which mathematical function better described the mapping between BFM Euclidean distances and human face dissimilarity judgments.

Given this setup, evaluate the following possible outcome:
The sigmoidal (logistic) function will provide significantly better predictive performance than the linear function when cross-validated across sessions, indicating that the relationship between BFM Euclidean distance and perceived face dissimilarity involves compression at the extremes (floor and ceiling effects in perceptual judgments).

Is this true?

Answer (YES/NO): YES